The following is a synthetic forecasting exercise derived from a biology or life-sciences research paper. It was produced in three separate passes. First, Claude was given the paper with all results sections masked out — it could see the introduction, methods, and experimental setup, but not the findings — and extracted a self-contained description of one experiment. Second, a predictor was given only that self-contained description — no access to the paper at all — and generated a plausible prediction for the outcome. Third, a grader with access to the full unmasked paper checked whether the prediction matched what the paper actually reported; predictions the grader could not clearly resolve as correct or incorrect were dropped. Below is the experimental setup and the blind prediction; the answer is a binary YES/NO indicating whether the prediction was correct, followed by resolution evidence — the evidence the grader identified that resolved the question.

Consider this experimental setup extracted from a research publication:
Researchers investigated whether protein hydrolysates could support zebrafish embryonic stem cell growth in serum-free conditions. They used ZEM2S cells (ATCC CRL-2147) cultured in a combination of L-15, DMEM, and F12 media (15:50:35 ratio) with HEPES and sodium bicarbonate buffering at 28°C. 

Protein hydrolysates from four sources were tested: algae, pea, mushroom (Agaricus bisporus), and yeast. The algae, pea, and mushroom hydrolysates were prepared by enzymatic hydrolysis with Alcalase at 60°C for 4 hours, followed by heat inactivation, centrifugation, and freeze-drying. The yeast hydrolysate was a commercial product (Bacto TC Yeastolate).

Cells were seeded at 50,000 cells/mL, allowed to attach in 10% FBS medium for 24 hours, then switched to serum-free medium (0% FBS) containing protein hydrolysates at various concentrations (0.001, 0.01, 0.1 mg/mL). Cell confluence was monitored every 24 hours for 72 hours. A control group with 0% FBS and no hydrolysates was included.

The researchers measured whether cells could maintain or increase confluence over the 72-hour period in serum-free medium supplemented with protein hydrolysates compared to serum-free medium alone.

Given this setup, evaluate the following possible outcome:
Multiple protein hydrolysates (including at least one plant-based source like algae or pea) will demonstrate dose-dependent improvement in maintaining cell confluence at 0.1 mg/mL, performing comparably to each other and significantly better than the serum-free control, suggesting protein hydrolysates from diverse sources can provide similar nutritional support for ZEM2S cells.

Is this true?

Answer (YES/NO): YES